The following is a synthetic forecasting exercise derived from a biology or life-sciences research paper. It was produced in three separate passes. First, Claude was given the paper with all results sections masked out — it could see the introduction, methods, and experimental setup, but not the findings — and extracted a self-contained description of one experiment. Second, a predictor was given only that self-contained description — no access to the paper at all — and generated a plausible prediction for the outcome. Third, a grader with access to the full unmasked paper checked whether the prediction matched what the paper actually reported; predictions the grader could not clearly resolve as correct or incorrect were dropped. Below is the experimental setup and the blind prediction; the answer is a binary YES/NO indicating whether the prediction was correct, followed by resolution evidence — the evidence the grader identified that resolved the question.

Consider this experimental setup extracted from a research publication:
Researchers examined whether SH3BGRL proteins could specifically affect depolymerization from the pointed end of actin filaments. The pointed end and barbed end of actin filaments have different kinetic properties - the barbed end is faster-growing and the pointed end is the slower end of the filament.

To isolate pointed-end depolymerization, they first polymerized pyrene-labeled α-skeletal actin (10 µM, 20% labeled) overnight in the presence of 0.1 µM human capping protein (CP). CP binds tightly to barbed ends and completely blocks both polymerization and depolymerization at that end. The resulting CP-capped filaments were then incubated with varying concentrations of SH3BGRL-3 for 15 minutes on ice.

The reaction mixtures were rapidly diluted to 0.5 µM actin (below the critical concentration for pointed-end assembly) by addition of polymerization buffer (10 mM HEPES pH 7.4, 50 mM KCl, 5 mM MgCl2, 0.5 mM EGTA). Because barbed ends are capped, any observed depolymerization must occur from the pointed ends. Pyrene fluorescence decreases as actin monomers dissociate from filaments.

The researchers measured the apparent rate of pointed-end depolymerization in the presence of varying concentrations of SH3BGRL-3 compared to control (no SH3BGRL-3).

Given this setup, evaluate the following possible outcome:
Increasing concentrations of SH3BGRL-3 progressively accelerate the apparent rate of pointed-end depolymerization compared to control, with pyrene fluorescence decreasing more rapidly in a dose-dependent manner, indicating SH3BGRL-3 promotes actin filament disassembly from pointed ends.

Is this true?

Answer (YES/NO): NO